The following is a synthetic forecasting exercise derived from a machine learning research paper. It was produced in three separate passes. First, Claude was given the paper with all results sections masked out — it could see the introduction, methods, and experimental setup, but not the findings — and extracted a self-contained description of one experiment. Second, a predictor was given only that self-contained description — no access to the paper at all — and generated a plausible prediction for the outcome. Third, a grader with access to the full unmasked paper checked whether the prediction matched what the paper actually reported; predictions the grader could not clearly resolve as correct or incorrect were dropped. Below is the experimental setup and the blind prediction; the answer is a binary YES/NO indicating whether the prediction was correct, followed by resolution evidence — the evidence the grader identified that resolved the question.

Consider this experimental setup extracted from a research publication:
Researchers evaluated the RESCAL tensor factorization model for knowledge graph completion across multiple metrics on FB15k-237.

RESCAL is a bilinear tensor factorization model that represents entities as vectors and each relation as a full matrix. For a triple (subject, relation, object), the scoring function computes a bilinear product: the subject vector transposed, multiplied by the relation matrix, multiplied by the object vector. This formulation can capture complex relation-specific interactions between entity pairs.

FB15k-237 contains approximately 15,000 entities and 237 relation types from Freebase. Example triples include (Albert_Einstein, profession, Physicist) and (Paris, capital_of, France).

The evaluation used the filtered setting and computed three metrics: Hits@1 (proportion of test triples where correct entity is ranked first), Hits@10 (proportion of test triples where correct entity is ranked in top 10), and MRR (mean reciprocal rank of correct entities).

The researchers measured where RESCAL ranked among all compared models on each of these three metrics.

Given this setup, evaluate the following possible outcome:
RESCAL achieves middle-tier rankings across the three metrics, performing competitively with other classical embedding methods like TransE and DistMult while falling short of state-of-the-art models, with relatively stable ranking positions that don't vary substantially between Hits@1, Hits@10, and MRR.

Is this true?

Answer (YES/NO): NO